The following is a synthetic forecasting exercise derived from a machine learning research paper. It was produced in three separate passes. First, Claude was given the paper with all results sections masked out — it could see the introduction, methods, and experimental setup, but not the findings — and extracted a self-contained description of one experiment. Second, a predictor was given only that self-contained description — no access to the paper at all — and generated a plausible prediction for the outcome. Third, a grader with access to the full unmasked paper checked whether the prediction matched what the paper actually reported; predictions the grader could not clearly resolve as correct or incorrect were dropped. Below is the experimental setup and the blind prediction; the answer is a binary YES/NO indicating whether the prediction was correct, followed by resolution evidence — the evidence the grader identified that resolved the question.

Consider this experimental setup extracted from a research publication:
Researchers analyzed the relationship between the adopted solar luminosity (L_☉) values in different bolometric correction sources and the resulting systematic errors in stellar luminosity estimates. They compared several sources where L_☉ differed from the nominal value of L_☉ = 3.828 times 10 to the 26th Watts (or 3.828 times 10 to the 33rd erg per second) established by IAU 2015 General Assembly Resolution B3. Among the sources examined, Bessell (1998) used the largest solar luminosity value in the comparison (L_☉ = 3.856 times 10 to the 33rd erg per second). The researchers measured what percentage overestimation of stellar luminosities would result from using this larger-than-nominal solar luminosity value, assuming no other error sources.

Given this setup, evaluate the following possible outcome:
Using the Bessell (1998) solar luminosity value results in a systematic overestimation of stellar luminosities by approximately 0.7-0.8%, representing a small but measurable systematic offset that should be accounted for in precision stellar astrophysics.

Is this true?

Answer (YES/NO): YES